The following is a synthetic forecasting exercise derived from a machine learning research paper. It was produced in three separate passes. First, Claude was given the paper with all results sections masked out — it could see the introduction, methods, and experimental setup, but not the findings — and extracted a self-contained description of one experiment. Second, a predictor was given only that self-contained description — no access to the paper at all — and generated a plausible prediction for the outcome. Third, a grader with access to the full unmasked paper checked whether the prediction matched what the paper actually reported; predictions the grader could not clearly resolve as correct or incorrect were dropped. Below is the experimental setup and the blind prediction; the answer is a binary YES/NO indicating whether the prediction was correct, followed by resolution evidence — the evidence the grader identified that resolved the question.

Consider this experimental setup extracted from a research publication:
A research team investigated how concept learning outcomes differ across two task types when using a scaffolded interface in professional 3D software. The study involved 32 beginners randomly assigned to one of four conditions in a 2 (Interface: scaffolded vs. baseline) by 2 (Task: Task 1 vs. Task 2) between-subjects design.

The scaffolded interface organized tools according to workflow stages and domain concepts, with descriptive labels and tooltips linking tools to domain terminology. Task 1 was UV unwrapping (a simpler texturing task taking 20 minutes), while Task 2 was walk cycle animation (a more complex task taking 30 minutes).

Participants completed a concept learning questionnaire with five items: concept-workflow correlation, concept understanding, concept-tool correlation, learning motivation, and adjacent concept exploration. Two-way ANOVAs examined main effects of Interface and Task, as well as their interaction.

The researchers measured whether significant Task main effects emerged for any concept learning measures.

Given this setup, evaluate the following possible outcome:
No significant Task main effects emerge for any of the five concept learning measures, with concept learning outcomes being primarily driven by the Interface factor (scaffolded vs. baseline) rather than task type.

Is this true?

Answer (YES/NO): NO